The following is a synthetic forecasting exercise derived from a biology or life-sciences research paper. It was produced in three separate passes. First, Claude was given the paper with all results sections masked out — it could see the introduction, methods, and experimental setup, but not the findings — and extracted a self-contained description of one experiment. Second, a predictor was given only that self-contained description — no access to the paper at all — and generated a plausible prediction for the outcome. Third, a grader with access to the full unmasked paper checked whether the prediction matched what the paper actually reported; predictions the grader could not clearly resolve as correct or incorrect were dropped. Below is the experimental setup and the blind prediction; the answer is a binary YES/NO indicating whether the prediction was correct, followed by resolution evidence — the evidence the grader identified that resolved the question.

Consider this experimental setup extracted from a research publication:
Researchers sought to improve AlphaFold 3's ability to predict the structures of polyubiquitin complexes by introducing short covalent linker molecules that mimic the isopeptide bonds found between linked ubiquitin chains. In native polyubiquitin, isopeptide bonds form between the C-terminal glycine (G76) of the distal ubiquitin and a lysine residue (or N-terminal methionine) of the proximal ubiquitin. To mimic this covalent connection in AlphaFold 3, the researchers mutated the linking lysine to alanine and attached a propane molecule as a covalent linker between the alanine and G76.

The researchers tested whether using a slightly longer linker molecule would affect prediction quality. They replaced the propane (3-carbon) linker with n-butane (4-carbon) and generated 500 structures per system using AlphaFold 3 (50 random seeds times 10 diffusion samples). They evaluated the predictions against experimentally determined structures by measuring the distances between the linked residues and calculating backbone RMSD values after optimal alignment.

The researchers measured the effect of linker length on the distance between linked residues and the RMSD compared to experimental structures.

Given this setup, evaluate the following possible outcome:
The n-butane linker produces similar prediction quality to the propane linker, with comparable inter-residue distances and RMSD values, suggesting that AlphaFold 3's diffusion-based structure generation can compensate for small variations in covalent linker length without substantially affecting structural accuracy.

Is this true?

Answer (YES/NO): YES